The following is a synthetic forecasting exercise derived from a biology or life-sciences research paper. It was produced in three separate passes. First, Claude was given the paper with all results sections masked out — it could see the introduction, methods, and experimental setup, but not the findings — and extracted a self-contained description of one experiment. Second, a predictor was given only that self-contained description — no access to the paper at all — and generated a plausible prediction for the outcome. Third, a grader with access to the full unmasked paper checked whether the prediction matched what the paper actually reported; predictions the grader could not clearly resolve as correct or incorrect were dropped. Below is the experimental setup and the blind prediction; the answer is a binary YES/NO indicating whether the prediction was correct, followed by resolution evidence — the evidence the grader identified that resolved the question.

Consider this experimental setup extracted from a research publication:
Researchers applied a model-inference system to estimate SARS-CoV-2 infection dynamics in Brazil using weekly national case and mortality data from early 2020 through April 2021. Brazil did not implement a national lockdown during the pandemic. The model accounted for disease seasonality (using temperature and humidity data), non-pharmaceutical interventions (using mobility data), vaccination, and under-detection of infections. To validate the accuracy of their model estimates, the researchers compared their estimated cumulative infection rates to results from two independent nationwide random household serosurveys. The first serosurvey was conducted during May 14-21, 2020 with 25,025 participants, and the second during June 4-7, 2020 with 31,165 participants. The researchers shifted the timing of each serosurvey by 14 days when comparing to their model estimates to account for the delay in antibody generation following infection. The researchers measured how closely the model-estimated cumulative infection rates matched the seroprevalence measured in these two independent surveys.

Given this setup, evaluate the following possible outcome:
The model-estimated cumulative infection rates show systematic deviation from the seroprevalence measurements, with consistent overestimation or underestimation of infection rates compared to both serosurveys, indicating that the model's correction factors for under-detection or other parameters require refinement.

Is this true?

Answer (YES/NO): NO